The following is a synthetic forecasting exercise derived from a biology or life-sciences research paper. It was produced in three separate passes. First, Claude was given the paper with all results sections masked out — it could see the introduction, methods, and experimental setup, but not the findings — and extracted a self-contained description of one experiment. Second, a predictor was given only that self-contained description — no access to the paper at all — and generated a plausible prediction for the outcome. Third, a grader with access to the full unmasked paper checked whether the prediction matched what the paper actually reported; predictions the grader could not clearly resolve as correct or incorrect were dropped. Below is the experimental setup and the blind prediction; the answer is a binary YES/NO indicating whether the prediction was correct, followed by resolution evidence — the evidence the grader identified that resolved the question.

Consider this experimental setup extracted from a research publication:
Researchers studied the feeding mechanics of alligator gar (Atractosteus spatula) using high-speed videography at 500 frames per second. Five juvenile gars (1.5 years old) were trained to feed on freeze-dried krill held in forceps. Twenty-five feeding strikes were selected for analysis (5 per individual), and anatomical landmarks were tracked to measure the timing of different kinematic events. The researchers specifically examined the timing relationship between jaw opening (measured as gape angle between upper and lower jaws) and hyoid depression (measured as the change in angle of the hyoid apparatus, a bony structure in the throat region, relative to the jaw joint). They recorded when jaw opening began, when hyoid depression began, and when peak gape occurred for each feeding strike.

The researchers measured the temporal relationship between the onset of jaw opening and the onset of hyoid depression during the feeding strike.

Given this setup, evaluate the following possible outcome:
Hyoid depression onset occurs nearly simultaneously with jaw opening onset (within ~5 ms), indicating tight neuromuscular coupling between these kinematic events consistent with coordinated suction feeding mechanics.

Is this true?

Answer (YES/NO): NO